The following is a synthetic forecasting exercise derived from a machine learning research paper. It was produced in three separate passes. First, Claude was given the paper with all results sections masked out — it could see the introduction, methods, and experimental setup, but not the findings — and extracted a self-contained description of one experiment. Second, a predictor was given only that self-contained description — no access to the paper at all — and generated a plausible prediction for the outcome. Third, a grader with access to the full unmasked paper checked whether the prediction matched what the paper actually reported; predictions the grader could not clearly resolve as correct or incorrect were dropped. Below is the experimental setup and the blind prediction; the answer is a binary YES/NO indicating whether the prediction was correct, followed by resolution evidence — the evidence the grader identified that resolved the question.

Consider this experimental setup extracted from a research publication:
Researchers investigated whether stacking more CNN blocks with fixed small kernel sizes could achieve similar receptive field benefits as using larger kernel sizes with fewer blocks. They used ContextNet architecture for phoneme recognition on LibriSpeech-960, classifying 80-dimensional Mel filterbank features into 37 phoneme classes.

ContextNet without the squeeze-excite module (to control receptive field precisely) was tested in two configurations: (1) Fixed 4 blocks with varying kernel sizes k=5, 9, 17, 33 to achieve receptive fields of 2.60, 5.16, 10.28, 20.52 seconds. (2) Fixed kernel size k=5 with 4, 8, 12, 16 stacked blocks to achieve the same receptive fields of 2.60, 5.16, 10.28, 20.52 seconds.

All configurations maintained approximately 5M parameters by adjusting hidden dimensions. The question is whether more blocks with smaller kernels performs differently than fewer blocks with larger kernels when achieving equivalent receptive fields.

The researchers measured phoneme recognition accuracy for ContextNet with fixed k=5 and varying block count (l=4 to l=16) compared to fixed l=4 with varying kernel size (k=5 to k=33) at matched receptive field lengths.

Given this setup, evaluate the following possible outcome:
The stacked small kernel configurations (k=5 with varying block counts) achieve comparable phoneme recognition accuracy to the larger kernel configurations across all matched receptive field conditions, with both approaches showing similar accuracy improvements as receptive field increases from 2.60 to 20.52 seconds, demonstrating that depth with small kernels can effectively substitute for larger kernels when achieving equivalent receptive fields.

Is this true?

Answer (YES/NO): NO